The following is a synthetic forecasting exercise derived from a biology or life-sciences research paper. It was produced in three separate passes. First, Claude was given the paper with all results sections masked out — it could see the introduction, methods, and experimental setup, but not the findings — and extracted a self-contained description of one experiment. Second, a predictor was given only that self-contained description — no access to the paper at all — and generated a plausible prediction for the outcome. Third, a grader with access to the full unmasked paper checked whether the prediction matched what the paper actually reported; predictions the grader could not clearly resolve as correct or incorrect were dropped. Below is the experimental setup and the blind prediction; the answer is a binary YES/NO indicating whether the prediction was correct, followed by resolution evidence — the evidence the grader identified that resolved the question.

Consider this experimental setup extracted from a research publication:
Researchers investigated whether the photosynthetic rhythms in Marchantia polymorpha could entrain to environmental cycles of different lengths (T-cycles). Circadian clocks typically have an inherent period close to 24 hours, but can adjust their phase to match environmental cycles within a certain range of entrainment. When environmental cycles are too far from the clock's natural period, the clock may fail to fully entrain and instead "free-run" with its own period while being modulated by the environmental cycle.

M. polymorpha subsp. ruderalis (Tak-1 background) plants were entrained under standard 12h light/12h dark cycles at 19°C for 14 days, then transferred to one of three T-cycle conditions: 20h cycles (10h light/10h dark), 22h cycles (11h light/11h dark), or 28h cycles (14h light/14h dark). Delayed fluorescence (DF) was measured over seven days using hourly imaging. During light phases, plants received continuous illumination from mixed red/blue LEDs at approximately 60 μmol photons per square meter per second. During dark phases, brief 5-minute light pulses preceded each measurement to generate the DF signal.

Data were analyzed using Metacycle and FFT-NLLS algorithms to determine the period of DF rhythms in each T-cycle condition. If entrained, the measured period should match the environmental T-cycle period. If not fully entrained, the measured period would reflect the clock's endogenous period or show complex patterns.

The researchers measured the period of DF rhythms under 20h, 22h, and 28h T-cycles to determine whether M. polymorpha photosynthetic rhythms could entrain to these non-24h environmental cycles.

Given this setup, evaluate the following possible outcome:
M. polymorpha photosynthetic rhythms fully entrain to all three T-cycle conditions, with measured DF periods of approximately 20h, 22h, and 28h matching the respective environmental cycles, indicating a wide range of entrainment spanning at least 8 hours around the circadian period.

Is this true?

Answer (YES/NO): NO